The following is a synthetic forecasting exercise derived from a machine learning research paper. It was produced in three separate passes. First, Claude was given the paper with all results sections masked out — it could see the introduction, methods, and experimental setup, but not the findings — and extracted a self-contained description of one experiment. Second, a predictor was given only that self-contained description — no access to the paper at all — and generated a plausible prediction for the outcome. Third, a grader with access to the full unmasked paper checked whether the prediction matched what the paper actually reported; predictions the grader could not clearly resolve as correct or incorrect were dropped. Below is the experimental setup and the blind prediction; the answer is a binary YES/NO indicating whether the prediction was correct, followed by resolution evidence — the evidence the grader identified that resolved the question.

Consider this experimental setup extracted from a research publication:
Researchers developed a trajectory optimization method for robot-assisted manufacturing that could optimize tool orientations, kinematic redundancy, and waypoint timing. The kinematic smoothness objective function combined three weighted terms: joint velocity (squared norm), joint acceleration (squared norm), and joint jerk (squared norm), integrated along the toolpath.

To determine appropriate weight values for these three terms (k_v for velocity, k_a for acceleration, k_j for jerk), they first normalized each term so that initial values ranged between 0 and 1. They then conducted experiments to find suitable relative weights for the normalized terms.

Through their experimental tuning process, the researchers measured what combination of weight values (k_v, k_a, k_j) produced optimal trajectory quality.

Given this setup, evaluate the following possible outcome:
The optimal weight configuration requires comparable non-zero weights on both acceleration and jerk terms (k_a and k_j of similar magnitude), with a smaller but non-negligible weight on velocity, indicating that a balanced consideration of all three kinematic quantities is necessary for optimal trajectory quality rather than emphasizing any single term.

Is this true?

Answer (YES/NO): NO